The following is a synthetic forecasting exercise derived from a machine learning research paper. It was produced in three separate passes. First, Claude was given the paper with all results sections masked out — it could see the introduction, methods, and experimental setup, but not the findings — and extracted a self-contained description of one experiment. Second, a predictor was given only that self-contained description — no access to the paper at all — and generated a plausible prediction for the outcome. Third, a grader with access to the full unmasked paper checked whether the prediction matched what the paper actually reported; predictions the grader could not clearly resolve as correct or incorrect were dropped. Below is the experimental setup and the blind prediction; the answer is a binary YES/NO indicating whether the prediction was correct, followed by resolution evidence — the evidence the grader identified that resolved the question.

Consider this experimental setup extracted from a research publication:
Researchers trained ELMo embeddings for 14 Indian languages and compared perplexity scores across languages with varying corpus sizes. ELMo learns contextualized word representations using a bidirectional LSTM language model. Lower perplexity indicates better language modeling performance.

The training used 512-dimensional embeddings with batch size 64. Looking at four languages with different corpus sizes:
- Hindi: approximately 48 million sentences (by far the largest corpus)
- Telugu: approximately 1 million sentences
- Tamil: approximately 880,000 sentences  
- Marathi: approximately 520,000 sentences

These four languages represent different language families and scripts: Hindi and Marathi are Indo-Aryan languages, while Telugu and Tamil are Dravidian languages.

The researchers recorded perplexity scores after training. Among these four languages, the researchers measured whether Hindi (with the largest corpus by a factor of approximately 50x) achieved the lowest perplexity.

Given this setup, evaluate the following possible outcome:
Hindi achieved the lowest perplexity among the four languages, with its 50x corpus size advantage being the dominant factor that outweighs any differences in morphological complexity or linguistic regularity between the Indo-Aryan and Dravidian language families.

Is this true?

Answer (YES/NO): NO